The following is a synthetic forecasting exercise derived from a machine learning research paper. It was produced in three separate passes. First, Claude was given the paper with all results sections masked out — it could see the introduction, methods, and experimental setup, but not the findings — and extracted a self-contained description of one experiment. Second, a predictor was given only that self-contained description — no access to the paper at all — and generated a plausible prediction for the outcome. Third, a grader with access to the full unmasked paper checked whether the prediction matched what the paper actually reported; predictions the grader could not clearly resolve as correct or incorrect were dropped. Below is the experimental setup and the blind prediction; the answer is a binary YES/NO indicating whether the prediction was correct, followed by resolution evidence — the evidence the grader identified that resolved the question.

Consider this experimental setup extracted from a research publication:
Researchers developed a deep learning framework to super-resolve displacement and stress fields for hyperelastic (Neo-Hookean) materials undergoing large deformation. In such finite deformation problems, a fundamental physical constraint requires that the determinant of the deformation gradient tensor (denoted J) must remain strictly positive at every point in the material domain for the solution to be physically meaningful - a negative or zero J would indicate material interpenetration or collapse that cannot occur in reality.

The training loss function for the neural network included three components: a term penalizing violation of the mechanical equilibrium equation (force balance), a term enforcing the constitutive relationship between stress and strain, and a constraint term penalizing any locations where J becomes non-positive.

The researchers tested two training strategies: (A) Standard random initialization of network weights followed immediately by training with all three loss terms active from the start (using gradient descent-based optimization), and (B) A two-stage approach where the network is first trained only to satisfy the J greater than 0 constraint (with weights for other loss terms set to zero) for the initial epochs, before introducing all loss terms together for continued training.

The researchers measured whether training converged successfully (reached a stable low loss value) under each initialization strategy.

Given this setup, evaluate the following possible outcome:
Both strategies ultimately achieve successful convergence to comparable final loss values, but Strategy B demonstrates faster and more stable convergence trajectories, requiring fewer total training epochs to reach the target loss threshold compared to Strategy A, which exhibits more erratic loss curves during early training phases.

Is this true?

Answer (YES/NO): NO